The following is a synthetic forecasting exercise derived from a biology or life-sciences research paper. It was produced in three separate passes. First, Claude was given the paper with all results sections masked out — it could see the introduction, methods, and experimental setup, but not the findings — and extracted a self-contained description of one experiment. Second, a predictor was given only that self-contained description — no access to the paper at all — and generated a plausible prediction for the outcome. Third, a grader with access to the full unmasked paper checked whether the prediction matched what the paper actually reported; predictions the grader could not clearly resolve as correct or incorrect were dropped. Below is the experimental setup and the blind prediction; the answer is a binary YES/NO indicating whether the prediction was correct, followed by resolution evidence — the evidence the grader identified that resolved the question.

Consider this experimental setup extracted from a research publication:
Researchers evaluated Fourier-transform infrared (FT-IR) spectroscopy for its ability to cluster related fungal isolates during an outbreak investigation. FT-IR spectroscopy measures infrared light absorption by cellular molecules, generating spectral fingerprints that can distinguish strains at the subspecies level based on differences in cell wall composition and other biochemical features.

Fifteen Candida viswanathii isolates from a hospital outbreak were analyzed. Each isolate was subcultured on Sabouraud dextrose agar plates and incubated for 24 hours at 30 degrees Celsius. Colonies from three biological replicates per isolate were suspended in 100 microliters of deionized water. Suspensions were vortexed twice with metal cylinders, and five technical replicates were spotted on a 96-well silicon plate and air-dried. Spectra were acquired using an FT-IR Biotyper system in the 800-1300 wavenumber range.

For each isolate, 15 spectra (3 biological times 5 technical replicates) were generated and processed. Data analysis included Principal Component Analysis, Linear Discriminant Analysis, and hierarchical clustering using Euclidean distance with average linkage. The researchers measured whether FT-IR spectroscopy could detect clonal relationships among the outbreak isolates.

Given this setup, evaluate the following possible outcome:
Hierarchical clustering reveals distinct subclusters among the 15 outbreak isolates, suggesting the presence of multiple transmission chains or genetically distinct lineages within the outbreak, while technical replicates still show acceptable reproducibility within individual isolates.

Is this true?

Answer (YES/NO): NO